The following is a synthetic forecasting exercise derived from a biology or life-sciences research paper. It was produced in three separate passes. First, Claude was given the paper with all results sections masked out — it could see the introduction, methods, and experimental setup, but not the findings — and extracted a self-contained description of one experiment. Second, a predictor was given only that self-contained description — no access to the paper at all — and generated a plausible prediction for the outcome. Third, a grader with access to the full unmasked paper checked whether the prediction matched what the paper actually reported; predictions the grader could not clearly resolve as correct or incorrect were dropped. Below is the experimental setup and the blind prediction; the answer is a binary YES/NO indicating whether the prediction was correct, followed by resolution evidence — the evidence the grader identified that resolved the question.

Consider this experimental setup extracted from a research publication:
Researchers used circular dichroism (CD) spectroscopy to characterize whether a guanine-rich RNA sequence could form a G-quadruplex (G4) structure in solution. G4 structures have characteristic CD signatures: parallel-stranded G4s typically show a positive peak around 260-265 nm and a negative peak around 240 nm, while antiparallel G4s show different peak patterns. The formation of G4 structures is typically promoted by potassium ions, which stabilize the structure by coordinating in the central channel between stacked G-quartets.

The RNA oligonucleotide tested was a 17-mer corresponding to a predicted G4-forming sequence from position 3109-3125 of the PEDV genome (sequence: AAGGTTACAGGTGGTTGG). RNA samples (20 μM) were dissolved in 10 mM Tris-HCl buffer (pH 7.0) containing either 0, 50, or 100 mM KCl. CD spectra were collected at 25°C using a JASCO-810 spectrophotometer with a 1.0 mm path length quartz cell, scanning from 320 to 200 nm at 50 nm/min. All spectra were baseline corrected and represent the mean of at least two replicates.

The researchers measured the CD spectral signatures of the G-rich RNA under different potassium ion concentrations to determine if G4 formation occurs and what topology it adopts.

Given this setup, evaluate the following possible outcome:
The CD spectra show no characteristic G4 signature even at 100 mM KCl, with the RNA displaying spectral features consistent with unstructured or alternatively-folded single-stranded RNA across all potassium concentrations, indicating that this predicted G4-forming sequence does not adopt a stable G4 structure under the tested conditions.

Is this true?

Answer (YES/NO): NO